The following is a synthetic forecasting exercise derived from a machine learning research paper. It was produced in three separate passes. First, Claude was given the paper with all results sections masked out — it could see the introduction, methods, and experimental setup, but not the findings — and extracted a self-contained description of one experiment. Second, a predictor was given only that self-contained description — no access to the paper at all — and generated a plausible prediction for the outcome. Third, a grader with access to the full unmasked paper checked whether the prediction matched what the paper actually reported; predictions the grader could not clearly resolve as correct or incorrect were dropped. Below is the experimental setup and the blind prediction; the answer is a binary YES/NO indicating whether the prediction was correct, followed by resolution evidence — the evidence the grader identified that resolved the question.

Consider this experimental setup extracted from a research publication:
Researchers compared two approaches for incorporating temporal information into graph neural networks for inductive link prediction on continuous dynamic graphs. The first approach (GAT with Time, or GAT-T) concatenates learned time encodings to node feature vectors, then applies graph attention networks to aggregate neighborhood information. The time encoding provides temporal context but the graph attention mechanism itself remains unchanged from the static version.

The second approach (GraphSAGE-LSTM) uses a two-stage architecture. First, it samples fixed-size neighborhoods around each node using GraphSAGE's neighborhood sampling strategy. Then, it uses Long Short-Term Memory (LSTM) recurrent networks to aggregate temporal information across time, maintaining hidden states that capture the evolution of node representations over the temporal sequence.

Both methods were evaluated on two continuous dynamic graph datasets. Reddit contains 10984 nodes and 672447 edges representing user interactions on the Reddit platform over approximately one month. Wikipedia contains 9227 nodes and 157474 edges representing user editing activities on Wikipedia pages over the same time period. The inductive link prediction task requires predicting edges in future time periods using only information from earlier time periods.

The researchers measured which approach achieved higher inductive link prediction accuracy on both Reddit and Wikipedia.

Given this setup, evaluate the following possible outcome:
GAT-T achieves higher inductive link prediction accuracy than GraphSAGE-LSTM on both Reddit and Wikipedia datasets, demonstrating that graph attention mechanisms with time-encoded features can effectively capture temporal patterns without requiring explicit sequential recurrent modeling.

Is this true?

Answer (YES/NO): YES